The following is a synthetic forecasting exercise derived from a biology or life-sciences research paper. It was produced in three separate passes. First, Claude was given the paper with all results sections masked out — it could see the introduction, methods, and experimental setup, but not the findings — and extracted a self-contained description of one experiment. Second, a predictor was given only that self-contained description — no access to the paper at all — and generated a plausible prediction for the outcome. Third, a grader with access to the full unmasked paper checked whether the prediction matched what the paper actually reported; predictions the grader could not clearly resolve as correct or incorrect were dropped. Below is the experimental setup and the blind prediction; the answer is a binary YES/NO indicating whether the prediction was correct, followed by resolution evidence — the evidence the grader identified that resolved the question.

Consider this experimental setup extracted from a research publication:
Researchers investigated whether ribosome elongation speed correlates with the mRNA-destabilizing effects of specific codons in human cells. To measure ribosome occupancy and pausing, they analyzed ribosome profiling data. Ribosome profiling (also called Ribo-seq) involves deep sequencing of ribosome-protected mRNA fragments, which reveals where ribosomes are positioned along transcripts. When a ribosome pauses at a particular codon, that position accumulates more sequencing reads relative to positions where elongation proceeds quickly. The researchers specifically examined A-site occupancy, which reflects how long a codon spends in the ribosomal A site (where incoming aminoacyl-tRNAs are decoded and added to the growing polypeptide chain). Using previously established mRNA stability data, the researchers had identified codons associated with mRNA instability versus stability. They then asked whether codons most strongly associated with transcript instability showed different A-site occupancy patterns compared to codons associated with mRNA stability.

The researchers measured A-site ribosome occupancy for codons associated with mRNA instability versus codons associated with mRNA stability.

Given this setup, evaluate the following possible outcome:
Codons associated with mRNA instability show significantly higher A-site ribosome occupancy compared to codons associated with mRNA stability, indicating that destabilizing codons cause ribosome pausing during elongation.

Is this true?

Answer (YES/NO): YES